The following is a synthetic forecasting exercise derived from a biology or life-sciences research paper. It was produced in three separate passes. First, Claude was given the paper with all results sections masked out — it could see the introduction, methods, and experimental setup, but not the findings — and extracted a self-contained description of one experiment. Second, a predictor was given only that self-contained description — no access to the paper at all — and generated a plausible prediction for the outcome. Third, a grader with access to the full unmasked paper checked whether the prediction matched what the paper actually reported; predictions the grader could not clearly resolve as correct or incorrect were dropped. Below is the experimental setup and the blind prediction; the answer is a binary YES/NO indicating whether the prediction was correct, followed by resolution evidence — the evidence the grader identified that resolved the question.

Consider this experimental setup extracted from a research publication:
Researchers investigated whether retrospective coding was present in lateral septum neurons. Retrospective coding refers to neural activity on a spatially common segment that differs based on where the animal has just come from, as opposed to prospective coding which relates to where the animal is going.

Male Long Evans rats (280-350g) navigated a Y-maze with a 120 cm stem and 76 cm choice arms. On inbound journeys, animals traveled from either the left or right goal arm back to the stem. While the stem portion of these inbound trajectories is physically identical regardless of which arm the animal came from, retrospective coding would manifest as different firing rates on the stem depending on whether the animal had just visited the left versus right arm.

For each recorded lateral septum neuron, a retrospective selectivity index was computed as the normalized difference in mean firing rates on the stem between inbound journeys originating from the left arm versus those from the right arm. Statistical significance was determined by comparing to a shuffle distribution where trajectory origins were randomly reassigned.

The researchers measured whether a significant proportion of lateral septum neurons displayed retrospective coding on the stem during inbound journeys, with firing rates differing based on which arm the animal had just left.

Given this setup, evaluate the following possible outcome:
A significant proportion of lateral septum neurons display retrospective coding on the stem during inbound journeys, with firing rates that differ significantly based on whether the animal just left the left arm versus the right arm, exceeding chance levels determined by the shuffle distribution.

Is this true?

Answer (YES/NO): NO